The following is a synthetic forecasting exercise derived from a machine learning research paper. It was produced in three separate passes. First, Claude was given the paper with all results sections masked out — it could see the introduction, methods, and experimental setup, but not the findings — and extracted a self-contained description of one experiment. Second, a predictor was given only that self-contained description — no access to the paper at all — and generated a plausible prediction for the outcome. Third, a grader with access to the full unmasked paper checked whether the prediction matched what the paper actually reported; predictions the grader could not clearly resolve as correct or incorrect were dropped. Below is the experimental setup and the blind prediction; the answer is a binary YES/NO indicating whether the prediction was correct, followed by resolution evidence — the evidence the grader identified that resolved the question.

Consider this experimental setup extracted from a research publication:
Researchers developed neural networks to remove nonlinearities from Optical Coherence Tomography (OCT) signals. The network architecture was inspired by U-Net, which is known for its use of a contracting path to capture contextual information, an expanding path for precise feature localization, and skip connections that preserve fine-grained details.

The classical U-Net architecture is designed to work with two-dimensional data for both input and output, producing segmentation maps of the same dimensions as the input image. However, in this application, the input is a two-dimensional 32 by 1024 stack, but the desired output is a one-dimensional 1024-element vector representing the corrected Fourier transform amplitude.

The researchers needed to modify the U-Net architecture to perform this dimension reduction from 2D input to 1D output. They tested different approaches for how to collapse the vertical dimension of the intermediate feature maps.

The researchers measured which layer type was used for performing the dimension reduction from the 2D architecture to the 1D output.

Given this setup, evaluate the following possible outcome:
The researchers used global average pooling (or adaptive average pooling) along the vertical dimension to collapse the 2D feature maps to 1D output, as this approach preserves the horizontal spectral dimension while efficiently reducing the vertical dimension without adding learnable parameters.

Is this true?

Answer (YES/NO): NO